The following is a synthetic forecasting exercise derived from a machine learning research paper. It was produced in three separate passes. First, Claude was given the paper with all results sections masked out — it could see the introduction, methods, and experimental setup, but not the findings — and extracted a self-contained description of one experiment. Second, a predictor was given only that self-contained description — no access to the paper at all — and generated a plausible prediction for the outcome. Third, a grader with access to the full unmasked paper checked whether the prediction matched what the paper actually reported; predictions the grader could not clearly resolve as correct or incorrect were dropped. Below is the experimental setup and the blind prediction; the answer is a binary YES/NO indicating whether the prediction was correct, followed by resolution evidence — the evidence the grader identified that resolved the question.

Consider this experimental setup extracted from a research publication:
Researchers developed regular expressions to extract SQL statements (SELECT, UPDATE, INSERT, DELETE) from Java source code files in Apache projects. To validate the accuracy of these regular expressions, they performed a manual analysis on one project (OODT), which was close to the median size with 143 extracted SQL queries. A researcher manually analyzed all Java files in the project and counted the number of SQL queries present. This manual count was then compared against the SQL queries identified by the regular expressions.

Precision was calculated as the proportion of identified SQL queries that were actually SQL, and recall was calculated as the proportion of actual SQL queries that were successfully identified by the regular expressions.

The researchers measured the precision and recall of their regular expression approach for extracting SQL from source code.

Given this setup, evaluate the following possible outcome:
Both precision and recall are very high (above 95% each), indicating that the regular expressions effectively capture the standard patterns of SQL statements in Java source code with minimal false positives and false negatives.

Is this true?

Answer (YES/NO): YES